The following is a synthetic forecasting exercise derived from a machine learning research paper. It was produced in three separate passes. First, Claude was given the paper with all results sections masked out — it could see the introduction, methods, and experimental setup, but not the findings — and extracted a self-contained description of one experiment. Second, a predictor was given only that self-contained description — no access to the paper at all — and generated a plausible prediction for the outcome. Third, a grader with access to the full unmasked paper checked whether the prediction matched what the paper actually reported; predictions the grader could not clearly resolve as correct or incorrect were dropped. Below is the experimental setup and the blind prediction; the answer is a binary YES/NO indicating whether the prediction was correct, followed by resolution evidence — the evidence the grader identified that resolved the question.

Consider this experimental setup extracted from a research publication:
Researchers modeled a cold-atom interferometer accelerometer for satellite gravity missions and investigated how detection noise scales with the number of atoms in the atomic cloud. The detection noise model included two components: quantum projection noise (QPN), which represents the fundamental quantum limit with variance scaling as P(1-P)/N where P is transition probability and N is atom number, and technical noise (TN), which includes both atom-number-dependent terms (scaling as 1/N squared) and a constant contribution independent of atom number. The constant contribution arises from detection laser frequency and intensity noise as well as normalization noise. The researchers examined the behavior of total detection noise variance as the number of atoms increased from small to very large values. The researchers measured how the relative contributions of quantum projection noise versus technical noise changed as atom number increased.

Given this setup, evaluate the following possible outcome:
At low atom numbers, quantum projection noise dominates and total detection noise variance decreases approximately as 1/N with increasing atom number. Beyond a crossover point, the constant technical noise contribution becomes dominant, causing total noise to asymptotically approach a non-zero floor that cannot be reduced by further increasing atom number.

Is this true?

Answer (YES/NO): YES